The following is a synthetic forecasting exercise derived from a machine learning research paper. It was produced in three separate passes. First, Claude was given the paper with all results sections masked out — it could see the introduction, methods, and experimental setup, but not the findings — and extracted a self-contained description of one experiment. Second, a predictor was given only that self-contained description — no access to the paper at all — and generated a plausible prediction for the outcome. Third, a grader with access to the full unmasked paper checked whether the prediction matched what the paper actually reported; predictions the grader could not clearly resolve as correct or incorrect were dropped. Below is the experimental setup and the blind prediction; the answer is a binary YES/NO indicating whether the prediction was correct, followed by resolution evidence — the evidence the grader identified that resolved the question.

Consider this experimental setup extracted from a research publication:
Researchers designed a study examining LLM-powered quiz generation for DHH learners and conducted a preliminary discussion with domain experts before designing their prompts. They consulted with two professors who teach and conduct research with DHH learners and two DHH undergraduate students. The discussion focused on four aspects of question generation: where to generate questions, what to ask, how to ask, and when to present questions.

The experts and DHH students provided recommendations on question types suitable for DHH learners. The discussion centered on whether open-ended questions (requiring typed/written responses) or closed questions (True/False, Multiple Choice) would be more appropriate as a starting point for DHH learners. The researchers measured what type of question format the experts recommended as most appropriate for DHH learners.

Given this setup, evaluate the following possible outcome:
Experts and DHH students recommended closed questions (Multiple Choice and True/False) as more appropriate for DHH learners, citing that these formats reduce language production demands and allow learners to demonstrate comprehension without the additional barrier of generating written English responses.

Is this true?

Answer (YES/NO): YES